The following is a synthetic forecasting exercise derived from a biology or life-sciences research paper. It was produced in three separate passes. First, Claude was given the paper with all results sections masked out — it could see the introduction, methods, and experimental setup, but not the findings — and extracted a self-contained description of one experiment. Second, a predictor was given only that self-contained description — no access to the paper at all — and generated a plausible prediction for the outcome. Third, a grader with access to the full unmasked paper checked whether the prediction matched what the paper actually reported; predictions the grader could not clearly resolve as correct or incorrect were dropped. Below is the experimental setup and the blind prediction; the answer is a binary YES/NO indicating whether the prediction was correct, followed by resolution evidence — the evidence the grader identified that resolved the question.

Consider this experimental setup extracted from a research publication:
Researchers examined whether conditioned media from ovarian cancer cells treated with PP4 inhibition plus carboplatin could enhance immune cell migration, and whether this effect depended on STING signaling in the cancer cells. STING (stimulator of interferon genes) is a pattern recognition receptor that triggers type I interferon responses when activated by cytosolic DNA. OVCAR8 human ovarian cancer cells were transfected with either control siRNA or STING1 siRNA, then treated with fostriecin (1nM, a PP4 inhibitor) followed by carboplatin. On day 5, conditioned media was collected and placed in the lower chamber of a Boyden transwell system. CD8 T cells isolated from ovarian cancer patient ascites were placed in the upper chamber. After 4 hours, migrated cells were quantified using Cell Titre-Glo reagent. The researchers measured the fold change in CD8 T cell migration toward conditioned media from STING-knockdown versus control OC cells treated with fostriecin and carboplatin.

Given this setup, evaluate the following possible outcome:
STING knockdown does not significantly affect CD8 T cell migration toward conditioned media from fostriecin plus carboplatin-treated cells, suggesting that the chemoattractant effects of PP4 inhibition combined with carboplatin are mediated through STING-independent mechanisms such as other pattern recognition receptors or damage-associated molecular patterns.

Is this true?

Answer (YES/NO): NO